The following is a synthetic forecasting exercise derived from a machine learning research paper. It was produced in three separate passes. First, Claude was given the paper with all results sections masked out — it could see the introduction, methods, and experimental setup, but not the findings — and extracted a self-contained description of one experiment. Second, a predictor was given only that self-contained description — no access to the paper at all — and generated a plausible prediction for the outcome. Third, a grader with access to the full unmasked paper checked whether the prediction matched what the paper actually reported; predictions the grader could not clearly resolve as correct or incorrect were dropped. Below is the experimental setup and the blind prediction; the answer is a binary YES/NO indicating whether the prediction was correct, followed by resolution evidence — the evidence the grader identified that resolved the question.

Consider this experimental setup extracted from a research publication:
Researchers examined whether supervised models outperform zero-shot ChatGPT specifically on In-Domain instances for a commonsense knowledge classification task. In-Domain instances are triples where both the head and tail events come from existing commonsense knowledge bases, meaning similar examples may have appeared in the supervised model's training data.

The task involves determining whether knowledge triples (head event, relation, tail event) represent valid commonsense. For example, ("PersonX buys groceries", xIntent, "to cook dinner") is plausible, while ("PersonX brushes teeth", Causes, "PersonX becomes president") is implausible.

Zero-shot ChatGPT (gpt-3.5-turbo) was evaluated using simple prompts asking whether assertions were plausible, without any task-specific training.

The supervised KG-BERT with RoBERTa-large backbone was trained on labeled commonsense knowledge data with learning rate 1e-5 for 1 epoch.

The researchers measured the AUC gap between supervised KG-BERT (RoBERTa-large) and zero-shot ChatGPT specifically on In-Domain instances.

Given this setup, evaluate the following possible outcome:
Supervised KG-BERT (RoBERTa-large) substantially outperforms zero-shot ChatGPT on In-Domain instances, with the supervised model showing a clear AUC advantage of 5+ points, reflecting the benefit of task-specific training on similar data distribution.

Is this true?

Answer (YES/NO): YES